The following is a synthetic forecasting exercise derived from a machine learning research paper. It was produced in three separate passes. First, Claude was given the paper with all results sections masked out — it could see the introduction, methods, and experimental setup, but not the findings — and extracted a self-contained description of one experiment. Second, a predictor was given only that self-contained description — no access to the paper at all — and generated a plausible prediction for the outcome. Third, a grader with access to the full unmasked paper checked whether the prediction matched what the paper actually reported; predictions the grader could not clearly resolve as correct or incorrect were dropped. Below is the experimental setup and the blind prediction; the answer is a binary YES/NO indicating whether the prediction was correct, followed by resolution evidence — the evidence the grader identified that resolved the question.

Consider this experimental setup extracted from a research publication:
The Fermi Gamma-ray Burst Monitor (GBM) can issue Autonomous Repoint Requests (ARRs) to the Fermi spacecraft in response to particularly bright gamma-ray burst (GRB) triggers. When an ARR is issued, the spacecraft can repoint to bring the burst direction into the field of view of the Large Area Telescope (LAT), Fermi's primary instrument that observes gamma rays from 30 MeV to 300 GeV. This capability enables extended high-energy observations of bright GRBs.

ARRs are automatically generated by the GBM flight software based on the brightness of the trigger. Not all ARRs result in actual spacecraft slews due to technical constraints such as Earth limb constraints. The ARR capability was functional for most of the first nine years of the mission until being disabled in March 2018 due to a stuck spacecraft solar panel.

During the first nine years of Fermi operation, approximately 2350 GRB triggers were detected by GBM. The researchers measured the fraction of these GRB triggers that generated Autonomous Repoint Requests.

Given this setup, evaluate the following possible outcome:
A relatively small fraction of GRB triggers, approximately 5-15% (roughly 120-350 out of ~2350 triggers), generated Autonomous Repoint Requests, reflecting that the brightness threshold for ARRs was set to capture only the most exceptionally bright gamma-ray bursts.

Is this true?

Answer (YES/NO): YES